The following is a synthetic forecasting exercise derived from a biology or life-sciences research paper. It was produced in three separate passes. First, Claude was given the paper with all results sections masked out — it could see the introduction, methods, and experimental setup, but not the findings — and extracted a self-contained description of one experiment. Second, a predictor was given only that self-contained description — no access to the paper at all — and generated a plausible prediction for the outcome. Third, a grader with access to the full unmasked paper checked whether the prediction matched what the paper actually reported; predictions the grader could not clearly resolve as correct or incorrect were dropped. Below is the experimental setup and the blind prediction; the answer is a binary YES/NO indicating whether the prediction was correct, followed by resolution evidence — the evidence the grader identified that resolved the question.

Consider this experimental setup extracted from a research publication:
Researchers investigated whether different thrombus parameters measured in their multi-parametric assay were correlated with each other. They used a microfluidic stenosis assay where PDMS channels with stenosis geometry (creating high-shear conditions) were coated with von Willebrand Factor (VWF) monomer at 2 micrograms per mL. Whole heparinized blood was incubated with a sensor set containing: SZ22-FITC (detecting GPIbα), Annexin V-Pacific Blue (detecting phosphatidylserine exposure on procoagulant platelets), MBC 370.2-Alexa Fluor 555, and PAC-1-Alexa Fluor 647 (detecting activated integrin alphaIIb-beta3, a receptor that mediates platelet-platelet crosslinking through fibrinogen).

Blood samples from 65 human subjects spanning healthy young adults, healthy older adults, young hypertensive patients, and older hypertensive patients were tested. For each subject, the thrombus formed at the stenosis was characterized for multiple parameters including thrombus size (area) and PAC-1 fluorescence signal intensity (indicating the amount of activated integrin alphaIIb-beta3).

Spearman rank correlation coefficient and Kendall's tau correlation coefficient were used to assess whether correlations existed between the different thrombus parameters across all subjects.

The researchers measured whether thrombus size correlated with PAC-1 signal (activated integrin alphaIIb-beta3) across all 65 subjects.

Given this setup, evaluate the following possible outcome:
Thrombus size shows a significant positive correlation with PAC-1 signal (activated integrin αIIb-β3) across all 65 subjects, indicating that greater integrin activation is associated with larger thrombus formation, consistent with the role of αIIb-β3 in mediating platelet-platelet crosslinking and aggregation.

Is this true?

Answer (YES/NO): YES